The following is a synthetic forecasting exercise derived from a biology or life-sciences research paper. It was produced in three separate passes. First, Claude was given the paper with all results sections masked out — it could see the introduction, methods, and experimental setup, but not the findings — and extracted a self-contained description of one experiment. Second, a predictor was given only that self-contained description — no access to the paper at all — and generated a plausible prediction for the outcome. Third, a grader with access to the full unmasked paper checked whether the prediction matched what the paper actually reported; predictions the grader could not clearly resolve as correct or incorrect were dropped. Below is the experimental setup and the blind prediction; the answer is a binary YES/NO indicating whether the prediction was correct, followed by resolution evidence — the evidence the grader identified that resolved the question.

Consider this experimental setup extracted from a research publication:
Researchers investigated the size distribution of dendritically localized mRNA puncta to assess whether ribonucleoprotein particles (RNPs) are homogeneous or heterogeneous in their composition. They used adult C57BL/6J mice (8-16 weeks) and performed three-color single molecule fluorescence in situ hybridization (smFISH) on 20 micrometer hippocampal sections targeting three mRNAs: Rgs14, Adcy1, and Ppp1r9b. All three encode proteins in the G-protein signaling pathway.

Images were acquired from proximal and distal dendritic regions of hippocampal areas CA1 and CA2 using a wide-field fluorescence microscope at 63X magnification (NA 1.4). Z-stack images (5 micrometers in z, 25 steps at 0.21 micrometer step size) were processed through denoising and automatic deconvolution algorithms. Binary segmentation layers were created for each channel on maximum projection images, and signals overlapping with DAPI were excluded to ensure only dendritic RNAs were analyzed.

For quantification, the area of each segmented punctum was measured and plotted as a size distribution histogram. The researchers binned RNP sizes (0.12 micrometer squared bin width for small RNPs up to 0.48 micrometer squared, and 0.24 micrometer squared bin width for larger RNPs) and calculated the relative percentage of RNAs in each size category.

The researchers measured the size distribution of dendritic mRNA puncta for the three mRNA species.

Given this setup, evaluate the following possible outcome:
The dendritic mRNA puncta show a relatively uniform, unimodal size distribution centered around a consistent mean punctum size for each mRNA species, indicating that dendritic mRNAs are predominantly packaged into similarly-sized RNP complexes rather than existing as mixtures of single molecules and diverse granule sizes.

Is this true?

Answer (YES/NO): NO